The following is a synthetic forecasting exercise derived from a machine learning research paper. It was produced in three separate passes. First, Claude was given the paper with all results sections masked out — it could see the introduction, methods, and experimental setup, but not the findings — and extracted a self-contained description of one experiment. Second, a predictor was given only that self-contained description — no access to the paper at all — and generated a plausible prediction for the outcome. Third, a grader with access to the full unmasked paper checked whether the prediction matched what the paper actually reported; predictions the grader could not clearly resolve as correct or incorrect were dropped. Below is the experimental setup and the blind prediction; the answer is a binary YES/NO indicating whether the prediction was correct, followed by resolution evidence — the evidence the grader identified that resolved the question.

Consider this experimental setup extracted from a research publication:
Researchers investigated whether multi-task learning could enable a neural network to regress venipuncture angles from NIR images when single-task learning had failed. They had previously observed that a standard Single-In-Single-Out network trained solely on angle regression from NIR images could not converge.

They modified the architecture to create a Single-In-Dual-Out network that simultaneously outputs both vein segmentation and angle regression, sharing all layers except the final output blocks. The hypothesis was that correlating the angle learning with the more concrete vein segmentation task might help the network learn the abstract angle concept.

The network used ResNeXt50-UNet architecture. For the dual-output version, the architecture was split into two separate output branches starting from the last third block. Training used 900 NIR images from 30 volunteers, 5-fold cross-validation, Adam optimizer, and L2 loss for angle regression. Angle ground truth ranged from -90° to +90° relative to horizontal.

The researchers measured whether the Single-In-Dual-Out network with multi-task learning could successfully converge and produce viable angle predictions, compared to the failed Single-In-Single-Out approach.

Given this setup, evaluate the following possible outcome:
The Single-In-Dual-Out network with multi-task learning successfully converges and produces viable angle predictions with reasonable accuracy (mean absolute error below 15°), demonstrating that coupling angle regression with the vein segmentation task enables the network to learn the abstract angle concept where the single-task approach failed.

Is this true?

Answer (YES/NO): NO